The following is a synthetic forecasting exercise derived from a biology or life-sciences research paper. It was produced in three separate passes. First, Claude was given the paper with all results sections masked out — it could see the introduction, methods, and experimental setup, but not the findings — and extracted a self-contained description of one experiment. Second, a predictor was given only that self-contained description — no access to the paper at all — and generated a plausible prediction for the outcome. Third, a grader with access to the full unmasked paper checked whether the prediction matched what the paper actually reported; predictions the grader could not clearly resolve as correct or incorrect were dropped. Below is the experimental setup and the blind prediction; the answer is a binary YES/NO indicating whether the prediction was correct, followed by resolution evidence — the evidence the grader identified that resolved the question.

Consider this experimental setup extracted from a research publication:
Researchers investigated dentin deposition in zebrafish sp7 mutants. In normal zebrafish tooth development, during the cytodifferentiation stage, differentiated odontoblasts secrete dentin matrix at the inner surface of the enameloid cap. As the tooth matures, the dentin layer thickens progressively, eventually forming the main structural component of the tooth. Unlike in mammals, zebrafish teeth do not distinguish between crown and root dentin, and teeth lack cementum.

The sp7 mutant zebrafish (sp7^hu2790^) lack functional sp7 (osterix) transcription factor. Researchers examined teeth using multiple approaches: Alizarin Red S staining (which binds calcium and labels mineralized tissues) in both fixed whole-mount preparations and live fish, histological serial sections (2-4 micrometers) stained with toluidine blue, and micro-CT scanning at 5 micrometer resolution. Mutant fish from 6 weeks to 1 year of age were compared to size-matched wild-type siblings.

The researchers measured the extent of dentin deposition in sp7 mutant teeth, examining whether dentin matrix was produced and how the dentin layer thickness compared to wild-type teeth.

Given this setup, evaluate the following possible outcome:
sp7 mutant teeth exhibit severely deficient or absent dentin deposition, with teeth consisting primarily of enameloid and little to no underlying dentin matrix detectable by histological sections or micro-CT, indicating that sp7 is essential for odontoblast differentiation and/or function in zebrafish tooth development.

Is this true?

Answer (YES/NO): NO